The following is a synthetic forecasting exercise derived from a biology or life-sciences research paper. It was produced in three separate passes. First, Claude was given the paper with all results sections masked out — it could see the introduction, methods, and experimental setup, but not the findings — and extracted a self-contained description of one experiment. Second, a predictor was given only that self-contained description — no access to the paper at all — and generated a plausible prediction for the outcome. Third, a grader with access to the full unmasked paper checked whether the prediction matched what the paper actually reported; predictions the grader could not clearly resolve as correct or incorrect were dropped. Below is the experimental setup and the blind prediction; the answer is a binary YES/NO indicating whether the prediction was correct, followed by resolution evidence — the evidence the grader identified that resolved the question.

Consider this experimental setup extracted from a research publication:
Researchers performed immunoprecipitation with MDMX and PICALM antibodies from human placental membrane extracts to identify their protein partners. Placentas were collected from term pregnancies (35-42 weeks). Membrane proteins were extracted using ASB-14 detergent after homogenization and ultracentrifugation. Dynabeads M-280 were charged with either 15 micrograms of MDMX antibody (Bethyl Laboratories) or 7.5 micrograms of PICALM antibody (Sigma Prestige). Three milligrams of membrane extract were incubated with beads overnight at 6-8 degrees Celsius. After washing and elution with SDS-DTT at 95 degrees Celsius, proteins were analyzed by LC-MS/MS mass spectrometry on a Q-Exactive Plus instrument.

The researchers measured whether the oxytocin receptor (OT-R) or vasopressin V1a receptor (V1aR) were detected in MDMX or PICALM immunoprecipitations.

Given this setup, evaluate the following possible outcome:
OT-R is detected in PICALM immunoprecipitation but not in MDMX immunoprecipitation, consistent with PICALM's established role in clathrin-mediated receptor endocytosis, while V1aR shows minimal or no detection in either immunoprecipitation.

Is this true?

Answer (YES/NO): NO